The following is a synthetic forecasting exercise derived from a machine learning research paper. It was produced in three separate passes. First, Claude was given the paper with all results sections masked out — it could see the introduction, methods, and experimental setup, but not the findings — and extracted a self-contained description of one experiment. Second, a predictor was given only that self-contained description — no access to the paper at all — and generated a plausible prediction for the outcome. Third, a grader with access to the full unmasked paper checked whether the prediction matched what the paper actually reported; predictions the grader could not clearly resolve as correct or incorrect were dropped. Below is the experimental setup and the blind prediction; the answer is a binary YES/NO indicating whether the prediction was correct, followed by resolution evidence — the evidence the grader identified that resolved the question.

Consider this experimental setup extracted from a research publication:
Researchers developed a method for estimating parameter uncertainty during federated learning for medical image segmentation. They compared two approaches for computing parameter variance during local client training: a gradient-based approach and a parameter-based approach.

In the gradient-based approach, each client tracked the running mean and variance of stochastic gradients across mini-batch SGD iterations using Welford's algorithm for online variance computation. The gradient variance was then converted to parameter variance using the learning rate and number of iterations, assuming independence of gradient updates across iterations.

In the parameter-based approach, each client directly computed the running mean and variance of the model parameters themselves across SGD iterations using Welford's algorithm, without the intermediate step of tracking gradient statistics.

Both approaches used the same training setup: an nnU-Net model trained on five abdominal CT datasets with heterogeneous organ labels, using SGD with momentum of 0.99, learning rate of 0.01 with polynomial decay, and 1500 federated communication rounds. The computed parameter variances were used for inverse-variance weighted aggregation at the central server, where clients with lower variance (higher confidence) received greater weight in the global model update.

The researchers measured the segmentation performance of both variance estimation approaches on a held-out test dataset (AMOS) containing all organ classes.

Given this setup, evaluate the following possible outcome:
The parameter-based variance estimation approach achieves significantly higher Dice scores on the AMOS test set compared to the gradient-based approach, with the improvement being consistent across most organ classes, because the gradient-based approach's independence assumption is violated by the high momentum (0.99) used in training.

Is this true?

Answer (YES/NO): NO